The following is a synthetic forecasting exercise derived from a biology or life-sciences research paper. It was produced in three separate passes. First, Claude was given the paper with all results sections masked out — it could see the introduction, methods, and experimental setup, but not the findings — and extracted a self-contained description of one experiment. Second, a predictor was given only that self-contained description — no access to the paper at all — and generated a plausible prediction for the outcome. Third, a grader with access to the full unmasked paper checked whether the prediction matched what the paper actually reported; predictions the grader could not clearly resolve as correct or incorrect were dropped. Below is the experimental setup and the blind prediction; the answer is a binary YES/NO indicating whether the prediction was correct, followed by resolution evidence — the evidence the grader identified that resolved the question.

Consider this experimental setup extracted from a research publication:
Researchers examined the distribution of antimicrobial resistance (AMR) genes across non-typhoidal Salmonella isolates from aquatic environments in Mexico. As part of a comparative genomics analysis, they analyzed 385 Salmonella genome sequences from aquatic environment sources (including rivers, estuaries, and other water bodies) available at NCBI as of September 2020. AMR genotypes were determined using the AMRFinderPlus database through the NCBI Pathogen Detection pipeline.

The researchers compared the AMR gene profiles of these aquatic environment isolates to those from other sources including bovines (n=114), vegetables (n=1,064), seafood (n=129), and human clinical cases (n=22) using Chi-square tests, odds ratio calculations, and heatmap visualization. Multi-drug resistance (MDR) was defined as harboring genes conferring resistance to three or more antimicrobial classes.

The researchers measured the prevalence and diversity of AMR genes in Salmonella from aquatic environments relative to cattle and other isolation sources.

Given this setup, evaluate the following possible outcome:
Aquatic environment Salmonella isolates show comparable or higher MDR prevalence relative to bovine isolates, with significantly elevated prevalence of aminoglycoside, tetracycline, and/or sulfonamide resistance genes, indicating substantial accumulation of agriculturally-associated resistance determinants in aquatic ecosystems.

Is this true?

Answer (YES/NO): NO